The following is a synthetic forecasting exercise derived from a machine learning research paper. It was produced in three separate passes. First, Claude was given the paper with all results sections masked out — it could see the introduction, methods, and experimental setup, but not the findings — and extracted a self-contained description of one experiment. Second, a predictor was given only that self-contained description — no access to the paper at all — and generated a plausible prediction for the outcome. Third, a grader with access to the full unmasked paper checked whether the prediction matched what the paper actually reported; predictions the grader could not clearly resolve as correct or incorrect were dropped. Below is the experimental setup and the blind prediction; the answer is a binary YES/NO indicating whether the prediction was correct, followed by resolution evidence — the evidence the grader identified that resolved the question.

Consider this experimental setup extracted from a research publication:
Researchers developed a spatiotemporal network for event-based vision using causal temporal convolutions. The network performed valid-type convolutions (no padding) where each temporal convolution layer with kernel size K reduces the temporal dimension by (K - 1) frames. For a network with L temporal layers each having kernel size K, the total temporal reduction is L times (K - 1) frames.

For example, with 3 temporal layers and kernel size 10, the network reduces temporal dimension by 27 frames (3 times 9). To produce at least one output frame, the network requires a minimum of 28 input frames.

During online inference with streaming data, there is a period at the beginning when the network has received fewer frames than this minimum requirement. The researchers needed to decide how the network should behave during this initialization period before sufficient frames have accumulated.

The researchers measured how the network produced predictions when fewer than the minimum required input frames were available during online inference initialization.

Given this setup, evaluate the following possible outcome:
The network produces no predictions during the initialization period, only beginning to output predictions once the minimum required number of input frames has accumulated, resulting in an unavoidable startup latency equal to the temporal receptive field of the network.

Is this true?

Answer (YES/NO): NO